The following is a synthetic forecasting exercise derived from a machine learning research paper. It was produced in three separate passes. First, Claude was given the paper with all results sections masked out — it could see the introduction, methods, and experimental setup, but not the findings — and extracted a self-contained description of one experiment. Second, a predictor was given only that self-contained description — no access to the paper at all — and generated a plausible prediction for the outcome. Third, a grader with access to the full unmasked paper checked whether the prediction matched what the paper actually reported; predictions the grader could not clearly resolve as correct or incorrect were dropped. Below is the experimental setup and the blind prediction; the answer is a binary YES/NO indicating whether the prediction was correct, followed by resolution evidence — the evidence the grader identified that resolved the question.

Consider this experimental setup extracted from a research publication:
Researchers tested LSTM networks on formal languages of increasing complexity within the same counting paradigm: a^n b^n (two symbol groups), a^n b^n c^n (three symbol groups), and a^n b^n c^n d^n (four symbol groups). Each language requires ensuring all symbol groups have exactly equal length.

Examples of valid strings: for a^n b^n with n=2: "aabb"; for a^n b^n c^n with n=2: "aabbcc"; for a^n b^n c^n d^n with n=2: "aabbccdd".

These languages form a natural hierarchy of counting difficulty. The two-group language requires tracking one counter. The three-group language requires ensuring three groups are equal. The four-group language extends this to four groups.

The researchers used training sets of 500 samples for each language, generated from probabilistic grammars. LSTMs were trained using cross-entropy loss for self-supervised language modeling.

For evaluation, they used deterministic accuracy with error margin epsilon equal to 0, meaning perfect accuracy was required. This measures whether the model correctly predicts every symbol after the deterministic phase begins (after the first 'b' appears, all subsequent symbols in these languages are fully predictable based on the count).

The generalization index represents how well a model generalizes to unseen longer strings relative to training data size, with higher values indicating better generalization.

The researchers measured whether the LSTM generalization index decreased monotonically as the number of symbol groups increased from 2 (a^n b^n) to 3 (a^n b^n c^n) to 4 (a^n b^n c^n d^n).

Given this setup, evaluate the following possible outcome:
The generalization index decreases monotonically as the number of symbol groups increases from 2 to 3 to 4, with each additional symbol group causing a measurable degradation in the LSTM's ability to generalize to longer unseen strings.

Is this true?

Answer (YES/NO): NO